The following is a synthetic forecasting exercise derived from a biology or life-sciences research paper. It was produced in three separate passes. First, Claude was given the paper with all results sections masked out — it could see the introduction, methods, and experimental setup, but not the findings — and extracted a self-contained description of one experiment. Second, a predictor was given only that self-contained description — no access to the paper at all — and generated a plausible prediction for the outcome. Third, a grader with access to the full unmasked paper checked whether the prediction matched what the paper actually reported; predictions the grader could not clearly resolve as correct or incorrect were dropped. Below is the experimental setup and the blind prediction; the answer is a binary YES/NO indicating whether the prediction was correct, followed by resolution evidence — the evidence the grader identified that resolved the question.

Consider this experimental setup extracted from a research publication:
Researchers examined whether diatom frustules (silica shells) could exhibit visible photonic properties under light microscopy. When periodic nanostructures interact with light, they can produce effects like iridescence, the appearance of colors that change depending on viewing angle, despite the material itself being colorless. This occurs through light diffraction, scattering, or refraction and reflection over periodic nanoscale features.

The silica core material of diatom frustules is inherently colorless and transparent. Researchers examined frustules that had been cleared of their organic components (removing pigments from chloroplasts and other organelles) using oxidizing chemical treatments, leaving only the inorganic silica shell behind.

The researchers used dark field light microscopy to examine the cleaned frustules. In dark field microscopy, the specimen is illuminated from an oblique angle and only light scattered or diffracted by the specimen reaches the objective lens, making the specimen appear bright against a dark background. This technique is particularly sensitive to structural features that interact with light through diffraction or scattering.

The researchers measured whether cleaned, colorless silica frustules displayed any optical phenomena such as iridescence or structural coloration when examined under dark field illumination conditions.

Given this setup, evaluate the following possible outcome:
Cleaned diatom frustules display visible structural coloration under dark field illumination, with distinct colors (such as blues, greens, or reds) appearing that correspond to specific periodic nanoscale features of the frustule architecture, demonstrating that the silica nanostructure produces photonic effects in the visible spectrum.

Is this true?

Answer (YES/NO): YES